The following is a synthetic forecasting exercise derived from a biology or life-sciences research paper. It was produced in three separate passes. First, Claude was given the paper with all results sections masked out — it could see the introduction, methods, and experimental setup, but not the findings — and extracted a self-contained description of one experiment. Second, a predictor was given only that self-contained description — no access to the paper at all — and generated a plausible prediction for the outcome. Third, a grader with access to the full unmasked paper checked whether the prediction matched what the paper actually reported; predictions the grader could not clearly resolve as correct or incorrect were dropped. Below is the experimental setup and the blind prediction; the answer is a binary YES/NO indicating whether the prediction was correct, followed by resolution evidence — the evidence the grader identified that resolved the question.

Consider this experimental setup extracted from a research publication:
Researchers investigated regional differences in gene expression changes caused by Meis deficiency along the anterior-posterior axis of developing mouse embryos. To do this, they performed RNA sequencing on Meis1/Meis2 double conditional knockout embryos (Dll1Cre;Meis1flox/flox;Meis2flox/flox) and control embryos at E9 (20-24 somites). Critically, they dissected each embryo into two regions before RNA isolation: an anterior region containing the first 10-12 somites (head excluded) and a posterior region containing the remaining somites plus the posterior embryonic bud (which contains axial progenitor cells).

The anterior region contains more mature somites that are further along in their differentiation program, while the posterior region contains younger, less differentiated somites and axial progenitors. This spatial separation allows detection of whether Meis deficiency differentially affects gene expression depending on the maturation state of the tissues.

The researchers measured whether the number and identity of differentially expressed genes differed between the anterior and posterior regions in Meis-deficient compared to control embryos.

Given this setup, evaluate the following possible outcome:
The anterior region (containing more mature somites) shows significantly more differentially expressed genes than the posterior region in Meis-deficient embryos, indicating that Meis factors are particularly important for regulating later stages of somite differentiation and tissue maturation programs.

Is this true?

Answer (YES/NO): NO